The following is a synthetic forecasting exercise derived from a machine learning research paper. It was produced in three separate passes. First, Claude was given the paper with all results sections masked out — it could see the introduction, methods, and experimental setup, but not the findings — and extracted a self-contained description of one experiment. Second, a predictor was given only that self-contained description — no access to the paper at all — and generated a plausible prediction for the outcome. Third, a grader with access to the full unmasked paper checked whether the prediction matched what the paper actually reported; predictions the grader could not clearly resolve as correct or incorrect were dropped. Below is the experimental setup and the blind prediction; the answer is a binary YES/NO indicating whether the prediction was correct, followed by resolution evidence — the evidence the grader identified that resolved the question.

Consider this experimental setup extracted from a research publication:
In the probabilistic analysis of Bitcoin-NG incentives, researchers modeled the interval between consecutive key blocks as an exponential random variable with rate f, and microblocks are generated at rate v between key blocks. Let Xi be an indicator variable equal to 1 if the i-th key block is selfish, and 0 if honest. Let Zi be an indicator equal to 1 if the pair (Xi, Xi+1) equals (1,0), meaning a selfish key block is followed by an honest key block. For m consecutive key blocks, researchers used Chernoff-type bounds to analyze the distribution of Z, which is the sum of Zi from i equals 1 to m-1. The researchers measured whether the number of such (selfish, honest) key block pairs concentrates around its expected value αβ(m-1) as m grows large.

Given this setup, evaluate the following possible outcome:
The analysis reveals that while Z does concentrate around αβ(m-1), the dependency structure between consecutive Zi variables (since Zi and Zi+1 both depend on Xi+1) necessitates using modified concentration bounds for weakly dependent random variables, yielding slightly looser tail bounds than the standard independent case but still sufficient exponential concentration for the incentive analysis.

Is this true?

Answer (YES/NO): NO